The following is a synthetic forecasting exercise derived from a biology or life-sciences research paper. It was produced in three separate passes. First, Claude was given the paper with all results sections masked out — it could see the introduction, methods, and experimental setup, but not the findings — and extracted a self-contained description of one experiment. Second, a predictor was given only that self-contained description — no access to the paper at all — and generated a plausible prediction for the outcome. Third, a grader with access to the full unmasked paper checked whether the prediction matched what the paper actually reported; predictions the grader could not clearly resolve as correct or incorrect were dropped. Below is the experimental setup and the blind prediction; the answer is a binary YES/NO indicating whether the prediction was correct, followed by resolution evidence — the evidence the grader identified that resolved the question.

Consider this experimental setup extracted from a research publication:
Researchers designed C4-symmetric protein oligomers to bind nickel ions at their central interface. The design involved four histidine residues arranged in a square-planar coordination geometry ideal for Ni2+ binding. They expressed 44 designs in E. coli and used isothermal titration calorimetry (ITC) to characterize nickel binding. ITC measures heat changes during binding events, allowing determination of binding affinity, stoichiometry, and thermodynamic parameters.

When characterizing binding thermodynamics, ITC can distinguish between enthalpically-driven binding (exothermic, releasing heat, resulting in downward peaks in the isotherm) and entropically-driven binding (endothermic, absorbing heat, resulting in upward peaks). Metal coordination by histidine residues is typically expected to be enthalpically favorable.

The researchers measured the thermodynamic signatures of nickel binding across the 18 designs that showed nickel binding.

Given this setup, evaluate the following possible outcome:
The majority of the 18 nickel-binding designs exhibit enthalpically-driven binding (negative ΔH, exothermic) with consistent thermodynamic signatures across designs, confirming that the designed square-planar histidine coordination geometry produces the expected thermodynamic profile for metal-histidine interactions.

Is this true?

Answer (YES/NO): NO